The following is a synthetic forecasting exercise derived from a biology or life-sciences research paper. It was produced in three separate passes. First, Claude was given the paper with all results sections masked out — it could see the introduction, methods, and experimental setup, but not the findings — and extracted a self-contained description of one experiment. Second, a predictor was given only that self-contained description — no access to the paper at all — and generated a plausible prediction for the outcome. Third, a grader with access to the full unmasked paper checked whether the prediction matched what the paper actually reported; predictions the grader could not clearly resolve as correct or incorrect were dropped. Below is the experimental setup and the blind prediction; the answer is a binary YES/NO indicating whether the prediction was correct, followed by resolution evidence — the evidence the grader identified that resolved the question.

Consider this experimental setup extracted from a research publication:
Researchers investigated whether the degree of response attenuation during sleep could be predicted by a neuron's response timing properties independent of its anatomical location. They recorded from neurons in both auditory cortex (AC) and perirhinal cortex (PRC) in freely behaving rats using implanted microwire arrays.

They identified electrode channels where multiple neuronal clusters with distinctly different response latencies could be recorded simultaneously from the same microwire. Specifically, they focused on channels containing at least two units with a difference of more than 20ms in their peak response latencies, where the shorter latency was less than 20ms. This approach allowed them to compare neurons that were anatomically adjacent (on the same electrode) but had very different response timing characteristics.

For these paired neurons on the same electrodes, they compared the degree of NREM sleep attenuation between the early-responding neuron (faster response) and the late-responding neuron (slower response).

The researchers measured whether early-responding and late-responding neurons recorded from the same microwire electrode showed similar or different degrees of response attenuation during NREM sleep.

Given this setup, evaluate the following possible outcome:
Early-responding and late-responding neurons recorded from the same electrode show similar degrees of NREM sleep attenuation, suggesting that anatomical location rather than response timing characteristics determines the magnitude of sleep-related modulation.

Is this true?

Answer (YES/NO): NO